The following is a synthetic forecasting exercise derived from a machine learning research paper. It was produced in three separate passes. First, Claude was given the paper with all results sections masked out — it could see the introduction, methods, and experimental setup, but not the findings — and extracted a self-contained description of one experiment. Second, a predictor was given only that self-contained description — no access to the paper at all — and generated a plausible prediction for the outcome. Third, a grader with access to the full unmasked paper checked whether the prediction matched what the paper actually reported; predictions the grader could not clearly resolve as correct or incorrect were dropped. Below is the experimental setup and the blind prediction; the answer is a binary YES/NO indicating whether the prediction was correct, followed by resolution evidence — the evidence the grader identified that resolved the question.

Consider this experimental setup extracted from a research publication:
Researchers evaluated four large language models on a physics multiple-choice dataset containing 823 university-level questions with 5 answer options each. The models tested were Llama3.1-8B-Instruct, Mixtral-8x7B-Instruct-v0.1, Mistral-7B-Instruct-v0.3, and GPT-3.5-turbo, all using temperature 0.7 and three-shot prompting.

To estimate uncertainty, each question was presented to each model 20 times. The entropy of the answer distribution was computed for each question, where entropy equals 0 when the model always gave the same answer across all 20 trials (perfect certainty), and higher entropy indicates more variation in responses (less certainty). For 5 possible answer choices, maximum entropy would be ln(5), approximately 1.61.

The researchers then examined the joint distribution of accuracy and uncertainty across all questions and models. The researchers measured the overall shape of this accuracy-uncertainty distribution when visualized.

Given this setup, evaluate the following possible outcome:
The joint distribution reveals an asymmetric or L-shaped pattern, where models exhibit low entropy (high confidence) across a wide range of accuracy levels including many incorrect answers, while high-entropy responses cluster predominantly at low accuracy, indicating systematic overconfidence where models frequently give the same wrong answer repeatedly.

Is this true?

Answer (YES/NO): NO